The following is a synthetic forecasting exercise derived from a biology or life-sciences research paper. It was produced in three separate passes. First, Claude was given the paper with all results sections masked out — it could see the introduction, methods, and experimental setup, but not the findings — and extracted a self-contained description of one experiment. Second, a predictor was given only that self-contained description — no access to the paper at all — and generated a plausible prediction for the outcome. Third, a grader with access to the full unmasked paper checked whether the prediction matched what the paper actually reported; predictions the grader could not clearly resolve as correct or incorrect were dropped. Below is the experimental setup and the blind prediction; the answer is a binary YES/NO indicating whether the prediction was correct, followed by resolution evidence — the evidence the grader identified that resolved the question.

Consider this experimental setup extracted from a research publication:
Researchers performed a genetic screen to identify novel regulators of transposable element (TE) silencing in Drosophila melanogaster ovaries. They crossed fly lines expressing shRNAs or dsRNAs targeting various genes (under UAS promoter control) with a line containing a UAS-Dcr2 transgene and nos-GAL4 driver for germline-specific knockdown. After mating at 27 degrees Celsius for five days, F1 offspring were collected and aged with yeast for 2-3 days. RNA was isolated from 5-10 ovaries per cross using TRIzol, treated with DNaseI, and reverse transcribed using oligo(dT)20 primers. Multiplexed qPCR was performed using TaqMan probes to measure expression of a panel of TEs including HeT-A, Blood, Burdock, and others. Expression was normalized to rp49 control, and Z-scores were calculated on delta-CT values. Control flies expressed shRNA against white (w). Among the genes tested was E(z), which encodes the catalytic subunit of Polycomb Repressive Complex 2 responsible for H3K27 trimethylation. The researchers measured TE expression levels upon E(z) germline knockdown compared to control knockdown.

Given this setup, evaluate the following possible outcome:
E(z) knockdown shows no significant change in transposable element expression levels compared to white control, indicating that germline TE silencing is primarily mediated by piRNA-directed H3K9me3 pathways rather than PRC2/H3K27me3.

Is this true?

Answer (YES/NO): NO